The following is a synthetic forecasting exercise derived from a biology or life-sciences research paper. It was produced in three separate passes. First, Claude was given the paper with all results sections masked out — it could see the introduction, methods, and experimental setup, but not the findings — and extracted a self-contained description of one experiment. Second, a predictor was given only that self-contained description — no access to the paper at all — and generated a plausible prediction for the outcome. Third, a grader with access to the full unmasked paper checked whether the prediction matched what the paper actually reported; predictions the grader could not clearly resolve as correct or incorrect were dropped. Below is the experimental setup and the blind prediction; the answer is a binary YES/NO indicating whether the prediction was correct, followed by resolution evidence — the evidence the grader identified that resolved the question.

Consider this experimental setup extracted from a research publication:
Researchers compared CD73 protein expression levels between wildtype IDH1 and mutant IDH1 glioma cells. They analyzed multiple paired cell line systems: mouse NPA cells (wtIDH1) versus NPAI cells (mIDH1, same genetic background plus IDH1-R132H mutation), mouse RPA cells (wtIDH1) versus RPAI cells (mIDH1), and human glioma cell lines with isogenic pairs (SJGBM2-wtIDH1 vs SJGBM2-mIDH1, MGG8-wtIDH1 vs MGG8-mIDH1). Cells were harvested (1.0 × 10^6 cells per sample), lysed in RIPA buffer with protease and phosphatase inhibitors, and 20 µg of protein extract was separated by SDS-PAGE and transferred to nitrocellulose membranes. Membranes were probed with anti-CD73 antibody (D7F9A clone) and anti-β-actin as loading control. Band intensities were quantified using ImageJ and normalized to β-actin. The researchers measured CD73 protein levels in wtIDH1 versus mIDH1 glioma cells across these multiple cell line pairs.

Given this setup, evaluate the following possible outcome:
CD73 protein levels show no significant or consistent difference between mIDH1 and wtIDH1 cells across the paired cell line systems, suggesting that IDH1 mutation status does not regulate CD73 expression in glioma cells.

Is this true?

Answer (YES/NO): NO